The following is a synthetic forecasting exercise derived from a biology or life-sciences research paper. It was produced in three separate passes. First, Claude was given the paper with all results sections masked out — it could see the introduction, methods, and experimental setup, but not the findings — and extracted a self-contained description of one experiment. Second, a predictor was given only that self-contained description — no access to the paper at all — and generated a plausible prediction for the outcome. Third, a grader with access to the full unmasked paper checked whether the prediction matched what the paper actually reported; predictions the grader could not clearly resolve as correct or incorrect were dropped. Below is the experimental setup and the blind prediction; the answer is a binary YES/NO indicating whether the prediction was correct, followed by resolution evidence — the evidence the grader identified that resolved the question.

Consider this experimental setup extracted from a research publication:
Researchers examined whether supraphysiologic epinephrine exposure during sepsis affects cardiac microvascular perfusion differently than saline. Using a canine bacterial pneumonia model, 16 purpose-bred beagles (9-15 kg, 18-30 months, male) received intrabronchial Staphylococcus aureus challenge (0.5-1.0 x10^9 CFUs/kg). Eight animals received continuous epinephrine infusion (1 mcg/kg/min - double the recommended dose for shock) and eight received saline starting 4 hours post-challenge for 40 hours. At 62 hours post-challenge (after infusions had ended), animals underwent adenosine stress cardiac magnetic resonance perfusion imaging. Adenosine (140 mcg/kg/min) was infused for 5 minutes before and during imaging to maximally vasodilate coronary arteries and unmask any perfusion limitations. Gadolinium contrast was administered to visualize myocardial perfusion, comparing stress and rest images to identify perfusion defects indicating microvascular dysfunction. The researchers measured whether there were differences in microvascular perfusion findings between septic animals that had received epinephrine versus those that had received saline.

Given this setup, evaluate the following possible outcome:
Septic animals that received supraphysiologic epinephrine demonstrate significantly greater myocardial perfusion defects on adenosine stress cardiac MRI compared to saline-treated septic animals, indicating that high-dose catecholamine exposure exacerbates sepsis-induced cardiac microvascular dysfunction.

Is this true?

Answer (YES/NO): NO